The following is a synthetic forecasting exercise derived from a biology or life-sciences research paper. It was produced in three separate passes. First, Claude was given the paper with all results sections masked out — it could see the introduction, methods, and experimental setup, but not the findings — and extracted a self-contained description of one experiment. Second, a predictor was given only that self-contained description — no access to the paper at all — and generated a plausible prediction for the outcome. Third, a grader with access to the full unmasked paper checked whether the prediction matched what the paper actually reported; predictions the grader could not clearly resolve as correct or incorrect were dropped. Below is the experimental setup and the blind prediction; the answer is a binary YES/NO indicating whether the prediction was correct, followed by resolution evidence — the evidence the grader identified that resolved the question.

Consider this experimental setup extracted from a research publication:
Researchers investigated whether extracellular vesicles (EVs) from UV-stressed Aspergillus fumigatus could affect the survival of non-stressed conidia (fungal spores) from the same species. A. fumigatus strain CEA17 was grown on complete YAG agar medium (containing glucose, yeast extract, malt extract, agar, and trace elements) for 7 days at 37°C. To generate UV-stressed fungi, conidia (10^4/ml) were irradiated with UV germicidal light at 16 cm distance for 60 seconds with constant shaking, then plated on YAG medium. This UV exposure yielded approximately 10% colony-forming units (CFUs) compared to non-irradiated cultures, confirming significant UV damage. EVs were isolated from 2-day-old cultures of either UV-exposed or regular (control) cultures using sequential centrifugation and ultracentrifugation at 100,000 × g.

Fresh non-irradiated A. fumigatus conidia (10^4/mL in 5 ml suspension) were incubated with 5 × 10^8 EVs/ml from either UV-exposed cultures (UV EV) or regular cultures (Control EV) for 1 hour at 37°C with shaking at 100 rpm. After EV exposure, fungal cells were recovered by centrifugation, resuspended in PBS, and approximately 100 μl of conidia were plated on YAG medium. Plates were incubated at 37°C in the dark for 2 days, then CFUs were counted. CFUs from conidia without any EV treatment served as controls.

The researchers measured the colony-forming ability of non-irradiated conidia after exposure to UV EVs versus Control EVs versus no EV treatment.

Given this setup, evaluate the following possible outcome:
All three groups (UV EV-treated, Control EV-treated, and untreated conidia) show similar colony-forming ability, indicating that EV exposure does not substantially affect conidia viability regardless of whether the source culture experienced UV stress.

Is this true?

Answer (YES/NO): NO